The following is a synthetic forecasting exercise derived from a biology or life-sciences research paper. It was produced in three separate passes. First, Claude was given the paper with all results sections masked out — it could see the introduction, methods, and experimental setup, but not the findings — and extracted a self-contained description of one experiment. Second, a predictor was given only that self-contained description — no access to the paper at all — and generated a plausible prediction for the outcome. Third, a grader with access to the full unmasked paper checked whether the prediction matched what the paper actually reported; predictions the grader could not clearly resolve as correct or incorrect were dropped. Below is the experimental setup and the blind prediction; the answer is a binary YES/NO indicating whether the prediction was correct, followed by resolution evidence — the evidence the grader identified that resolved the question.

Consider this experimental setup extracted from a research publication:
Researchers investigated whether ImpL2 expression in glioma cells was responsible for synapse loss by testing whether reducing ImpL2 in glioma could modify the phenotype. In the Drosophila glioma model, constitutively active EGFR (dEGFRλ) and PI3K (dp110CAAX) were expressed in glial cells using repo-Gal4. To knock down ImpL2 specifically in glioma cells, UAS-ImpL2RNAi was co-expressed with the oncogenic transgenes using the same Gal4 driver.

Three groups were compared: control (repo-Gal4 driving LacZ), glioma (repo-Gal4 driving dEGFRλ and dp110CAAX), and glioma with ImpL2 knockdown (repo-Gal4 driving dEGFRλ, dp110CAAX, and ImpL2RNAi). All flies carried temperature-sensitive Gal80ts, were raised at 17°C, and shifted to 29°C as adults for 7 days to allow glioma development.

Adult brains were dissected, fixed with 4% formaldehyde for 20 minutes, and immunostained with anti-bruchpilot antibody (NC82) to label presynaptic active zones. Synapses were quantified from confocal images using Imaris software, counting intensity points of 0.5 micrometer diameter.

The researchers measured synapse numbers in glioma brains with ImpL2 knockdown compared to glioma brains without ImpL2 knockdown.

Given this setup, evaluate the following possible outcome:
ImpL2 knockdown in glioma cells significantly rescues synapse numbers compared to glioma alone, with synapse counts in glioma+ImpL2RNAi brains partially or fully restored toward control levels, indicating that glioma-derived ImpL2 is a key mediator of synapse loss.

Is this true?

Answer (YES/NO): YES